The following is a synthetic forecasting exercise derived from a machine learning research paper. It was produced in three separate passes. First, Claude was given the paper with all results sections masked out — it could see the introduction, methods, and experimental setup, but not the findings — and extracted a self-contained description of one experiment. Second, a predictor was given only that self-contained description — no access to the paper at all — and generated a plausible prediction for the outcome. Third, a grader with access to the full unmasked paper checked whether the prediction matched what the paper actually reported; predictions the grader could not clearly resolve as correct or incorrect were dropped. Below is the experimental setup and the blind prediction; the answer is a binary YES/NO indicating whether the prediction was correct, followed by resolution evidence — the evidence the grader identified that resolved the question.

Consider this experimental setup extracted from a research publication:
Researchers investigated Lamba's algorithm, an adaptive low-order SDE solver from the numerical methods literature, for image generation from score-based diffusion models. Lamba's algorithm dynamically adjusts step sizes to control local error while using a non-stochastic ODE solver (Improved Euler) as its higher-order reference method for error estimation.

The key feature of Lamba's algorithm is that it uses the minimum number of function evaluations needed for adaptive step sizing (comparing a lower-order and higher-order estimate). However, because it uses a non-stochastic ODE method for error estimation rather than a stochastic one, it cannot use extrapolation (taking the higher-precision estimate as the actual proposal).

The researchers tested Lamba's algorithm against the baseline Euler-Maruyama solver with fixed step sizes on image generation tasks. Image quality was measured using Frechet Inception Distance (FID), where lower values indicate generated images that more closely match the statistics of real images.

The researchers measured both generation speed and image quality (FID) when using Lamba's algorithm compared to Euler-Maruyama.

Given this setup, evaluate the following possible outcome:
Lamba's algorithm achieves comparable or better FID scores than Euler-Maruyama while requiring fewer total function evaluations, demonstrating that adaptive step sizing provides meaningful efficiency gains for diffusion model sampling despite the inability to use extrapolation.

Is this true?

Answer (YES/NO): NO